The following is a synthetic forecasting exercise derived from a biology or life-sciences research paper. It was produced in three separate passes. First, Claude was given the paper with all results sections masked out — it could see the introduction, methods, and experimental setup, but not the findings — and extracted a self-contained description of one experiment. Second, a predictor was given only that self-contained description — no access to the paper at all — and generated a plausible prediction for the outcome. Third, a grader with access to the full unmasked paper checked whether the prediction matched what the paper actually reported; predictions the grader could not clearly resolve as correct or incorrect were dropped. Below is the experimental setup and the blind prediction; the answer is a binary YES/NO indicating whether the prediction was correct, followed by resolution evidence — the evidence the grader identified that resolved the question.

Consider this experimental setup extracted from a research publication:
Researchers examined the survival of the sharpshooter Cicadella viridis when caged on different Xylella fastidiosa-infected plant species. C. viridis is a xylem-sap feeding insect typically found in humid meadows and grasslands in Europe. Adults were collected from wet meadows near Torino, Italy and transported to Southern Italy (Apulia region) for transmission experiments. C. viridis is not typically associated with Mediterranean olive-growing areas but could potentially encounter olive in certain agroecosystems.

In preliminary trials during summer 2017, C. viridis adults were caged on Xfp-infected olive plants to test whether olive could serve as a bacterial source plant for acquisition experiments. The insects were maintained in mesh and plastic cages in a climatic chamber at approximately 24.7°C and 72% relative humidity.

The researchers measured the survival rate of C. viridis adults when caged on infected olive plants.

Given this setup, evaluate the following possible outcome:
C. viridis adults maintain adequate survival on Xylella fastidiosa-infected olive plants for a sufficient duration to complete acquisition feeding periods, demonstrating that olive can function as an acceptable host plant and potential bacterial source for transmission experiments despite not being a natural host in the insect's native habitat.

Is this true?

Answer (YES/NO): NO